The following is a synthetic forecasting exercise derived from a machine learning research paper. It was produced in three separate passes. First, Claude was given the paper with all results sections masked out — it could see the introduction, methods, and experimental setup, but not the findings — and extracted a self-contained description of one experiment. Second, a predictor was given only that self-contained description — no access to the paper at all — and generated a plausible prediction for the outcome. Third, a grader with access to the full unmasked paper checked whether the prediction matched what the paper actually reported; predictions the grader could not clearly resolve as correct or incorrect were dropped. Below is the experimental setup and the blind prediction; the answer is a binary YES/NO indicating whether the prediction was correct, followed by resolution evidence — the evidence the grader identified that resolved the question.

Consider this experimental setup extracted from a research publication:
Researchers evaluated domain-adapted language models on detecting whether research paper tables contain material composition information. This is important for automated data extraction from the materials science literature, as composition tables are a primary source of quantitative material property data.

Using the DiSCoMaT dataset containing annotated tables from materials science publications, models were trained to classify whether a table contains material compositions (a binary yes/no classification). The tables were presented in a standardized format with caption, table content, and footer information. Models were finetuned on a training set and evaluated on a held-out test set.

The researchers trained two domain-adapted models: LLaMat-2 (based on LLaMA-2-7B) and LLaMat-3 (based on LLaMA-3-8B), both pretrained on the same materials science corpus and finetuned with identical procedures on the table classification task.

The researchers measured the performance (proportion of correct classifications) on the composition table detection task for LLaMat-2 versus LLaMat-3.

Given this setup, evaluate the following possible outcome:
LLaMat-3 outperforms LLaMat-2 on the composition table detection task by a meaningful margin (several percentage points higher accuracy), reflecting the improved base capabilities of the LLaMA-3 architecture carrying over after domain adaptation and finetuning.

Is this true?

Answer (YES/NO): NO